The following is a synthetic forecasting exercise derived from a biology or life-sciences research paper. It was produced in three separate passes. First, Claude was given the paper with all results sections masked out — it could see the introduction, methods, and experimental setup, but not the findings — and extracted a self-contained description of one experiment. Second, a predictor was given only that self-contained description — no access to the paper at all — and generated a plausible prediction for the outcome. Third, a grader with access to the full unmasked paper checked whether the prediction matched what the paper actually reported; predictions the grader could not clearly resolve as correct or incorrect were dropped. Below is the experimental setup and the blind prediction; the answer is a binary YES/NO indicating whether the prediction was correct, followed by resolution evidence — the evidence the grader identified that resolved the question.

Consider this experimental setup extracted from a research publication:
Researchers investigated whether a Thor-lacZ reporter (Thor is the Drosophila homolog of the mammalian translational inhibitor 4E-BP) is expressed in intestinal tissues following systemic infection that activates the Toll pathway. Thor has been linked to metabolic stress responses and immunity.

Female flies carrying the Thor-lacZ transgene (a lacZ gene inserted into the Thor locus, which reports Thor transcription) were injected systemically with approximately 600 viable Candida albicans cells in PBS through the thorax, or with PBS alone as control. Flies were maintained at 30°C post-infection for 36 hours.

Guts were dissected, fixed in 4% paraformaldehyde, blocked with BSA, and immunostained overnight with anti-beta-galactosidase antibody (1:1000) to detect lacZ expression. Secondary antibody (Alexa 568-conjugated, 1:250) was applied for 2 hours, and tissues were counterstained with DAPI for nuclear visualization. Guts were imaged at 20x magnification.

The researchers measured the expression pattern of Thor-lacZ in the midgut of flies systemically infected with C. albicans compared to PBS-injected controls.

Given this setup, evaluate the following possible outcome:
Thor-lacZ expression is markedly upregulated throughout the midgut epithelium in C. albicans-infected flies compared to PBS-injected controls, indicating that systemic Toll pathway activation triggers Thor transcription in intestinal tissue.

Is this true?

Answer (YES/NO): NO